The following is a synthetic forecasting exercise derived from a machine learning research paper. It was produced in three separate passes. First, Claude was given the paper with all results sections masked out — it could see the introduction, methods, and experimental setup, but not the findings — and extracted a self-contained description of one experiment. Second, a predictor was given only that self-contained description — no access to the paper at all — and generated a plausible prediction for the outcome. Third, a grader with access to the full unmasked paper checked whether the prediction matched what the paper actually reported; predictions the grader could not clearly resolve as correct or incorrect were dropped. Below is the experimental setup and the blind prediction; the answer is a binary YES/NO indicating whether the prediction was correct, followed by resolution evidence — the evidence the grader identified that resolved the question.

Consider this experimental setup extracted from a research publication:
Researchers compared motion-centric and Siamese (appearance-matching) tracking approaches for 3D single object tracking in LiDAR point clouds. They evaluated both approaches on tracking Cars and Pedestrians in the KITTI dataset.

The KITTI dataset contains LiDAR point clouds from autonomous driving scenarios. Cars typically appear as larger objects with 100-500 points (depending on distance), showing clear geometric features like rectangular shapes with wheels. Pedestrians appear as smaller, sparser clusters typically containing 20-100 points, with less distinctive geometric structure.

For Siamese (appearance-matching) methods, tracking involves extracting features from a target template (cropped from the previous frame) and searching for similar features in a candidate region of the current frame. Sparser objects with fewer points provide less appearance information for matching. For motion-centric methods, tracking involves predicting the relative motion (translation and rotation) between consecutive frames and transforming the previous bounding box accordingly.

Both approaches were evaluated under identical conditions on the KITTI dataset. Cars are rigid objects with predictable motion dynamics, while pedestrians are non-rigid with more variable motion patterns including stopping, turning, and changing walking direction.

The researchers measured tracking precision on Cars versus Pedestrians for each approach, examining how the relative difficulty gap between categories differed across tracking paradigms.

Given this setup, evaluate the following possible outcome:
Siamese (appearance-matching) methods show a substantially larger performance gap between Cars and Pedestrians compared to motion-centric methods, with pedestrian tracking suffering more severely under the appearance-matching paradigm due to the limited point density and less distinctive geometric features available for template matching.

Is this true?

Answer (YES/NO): YES